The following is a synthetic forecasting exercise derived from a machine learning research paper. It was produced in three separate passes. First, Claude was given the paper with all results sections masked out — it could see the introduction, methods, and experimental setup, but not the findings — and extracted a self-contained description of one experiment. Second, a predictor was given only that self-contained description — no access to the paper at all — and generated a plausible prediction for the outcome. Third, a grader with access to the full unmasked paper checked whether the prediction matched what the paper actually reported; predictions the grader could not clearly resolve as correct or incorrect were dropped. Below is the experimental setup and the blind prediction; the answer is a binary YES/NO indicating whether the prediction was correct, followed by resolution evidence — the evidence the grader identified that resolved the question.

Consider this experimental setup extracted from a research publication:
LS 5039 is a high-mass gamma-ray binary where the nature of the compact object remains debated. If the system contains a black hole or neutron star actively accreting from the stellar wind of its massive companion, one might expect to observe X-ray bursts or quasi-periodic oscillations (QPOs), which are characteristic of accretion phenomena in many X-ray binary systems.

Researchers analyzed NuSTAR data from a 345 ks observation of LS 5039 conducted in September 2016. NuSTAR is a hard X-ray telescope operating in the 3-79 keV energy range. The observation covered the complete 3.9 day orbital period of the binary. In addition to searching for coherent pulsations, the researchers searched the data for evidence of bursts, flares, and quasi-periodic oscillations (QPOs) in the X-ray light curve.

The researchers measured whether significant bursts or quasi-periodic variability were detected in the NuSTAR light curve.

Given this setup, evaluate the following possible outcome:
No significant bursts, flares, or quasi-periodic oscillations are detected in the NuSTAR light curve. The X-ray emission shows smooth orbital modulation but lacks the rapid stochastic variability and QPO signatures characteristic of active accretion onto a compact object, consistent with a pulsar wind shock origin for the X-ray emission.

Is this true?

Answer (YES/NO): YES